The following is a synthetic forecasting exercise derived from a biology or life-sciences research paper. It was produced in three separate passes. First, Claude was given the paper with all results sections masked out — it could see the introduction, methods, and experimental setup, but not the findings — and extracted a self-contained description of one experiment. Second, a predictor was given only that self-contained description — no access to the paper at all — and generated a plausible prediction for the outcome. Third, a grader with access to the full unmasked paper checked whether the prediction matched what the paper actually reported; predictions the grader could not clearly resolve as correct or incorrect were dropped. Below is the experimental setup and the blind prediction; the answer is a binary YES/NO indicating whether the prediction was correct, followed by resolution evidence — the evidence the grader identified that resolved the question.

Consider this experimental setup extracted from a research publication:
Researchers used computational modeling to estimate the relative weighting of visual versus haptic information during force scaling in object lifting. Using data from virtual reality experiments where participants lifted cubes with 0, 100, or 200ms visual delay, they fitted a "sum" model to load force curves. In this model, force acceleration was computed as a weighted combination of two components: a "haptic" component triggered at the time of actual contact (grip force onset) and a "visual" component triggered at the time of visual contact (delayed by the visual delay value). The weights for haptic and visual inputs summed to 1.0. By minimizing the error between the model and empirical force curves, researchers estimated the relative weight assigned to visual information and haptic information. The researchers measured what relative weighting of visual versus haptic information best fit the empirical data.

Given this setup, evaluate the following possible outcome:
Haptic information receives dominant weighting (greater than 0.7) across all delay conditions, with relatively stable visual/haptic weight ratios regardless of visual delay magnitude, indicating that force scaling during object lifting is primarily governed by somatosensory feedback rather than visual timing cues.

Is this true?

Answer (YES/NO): NO